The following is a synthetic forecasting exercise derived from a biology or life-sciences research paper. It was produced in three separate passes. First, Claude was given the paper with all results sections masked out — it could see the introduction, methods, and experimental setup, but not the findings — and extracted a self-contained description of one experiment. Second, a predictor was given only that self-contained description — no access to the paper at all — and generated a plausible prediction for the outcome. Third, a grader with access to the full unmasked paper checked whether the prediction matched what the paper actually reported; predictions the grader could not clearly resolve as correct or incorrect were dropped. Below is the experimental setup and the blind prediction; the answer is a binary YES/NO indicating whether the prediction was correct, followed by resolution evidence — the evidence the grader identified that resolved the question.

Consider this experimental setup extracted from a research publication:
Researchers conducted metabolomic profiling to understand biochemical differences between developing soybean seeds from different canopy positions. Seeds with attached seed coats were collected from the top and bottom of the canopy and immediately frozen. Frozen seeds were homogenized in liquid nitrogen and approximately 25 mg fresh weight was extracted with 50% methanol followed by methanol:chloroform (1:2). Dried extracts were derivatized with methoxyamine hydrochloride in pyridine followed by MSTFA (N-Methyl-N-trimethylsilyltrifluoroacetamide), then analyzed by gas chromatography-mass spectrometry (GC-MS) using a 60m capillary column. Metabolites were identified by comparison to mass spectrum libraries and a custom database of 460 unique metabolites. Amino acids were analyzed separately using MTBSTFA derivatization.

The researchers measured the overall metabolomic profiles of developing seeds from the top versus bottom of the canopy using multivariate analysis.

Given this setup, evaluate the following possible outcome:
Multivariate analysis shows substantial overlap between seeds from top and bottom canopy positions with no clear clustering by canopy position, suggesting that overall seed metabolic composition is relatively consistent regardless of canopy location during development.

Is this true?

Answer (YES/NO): NO